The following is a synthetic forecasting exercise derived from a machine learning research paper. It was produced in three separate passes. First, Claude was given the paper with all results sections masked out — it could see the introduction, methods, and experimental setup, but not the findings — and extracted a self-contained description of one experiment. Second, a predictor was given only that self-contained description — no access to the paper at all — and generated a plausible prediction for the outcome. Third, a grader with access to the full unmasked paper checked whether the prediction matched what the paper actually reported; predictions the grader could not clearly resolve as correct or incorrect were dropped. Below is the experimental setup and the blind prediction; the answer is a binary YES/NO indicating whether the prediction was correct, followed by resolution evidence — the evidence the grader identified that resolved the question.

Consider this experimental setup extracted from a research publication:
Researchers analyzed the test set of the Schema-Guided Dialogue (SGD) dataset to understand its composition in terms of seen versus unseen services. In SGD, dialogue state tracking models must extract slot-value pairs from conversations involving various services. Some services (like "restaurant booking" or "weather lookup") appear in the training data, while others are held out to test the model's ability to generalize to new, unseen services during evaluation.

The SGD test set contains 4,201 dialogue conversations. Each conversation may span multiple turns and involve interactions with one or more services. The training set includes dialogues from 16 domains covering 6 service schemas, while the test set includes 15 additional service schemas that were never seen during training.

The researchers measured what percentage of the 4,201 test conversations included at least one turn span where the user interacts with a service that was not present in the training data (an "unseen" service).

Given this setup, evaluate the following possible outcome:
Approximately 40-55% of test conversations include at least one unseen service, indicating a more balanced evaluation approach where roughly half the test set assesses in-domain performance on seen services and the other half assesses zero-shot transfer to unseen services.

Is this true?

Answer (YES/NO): NO